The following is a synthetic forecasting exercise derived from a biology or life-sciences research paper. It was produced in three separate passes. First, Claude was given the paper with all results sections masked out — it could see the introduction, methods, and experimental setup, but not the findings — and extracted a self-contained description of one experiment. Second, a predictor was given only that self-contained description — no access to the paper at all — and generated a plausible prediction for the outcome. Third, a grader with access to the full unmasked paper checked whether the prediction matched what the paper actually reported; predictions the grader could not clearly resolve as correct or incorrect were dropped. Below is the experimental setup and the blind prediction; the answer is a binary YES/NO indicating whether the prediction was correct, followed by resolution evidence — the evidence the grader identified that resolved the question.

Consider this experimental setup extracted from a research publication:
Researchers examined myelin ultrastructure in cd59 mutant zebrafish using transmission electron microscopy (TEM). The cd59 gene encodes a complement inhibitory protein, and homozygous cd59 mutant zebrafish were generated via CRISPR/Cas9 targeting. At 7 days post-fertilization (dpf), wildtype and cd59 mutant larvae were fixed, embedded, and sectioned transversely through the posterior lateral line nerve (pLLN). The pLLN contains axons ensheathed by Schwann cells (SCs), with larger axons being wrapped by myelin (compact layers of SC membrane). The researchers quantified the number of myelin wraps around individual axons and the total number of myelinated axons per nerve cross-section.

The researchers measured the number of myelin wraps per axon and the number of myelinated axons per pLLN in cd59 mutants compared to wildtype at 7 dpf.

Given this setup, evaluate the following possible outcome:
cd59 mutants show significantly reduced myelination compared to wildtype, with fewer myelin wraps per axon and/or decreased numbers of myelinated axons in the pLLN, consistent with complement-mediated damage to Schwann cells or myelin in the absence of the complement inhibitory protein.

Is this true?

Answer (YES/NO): NO